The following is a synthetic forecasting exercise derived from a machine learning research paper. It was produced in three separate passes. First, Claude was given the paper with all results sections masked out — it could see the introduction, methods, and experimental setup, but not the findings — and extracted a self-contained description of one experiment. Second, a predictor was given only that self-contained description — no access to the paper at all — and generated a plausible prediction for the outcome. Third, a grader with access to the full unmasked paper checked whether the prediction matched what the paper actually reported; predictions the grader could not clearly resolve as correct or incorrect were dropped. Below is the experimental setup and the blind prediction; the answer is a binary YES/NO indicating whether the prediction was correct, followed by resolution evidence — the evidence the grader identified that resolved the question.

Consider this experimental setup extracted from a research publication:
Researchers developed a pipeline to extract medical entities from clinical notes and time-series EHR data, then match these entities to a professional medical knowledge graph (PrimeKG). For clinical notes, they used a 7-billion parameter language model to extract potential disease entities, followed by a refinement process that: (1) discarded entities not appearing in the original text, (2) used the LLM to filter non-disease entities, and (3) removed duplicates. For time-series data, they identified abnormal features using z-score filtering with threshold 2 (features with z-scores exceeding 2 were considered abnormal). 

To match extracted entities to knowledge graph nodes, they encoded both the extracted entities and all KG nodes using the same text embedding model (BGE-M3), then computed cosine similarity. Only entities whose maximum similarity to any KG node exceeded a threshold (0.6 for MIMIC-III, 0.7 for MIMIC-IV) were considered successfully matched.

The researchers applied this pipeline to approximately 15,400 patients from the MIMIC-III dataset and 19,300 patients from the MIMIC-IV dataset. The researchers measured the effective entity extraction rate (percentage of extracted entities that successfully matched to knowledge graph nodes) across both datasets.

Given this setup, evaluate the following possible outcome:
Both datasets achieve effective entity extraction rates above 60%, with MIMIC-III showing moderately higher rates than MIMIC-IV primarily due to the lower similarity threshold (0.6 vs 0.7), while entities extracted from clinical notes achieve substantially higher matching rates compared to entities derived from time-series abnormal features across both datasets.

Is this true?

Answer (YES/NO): NO